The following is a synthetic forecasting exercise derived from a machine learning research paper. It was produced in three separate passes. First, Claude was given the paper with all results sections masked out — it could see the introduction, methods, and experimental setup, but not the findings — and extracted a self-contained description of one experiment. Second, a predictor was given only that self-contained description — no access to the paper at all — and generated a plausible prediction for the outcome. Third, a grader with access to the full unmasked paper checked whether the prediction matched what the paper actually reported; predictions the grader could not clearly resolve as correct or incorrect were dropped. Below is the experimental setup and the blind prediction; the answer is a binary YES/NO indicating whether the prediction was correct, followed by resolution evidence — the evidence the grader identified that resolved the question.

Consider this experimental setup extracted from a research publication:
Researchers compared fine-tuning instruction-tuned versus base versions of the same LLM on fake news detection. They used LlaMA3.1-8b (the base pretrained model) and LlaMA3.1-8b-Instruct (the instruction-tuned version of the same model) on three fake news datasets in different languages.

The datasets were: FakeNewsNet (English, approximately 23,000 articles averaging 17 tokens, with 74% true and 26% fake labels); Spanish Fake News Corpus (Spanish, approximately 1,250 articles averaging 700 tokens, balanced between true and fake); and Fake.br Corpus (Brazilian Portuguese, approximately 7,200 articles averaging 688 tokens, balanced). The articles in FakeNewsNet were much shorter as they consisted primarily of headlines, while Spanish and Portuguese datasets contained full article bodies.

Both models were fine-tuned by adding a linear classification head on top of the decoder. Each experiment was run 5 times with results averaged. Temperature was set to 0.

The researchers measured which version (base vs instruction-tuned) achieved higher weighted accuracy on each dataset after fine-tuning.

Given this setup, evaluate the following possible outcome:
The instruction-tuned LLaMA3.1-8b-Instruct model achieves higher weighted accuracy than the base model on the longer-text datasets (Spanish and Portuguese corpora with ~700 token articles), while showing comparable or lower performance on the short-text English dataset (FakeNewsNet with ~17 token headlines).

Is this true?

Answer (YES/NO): YES